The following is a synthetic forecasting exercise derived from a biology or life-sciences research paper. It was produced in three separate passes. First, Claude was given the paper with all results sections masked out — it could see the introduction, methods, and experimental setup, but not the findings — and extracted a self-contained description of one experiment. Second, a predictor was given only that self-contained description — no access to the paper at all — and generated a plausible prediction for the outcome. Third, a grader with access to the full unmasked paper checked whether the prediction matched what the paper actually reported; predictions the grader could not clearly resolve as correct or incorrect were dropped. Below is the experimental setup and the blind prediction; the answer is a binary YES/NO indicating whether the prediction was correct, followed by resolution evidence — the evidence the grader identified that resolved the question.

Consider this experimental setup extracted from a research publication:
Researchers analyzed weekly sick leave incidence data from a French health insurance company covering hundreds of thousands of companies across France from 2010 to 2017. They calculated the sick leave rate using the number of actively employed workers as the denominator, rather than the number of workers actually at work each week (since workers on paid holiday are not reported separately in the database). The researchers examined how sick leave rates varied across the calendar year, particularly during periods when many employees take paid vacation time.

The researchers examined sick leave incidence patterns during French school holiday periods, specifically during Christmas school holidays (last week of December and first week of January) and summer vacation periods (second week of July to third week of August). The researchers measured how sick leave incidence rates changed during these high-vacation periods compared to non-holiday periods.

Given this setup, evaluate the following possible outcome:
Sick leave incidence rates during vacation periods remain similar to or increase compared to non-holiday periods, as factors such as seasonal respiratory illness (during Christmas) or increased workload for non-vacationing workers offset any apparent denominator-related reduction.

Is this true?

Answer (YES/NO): NO